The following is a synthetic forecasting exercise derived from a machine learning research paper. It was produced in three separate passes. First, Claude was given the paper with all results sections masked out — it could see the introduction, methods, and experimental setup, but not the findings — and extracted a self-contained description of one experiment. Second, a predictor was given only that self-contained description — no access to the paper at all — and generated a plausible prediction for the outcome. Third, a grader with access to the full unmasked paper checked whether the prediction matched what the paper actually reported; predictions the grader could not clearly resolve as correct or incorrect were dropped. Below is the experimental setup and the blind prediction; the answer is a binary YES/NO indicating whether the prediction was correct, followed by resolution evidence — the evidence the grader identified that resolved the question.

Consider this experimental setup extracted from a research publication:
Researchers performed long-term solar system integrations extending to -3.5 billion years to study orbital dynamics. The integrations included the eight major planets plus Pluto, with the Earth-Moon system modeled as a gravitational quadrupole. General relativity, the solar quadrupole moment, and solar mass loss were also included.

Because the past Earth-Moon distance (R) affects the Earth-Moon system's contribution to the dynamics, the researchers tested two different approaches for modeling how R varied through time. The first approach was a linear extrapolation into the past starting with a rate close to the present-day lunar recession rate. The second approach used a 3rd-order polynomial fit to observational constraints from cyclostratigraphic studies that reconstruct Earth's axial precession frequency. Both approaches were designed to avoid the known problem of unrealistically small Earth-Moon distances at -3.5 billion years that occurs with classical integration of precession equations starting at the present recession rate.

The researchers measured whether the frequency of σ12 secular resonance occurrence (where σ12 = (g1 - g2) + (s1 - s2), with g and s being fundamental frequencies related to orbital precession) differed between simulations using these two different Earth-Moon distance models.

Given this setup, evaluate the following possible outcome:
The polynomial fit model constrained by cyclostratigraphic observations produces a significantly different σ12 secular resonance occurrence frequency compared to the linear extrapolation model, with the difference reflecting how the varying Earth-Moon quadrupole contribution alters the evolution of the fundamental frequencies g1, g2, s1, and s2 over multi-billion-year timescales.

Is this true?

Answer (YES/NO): NO